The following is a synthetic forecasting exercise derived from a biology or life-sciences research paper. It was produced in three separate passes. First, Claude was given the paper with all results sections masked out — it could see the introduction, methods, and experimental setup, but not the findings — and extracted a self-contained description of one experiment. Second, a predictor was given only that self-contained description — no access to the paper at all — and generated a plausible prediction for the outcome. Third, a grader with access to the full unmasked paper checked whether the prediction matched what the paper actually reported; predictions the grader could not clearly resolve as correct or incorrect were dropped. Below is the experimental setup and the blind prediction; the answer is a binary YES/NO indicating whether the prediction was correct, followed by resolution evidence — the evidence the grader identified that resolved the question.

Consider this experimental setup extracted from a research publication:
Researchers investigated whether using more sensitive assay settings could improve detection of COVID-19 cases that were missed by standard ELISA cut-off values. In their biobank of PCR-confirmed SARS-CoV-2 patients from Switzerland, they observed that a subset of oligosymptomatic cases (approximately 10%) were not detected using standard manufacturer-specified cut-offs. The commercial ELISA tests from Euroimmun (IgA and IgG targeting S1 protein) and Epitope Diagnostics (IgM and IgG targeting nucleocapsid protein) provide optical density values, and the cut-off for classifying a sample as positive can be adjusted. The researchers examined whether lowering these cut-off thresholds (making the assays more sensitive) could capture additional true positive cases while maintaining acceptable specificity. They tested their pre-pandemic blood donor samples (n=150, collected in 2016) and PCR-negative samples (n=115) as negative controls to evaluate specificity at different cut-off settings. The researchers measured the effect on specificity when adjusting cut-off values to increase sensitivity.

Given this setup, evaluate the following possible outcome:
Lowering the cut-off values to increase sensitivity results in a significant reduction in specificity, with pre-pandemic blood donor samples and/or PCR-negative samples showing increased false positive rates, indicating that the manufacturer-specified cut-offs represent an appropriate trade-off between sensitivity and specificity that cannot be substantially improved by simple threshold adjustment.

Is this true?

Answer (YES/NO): YES